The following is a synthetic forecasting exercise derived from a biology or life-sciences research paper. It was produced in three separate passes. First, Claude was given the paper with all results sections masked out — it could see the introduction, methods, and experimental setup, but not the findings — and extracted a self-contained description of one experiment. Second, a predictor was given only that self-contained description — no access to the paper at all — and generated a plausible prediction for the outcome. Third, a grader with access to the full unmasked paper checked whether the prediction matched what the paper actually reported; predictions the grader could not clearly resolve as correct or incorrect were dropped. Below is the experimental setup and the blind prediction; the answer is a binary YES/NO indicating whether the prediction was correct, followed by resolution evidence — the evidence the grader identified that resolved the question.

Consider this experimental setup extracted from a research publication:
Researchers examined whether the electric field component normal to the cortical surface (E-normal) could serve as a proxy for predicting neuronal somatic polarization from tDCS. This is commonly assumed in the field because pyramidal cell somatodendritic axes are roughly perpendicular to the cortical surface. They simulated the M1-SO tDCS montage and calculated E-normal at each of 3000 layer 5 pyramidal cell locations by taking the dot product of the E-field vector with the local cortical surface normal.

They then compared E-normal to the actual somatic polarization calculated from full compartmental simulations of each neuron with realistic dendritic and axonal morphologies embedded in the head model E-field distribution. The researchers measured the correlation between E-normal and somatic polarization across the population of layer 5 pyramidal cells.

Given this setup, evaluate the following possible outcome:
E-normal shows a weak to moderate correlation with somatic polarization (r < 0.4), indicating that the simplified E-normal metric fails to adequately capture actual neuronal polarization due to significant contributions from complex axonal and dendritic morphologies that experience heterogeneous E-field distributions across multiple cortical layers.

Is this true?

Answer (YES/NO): NO